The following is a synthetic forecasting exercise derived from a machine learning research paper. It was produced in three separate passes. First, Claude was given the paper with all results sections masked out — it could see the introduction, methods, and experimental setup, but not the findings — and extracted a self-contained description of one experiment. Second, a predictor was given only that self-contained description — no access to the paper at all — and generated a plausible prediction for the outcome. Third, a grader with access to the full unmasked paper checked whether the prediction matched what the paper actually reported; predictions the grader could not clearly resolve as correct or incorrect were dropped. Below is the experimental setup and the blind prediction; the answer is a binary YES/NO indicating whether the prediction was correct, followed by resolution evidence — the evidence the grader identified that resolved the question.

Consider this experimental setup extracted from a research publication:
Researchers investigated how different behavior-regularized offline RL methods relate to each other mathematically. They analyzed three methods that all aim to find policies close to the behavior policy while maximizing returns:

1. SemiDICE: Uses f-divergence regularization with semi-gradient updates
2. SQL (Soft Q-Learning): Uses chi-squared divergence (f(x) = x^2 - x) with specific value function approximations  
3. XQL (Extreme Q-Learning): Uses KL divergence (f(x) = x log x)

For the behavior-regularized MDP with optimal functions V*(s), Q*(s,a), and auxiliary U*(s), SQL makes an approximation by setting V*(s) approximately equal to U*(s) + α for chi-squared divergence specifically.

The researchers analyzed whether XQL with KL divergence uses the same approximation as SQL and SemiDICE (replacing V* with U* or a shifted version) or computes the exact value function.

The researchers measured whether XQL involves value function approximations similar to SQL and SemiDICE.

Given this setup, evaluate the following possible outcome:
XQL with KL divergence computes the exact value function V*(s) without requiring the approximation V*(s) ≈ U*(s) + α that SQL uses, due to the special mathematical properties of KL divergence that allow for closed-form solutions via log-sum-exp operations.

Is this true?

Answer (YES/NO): YES